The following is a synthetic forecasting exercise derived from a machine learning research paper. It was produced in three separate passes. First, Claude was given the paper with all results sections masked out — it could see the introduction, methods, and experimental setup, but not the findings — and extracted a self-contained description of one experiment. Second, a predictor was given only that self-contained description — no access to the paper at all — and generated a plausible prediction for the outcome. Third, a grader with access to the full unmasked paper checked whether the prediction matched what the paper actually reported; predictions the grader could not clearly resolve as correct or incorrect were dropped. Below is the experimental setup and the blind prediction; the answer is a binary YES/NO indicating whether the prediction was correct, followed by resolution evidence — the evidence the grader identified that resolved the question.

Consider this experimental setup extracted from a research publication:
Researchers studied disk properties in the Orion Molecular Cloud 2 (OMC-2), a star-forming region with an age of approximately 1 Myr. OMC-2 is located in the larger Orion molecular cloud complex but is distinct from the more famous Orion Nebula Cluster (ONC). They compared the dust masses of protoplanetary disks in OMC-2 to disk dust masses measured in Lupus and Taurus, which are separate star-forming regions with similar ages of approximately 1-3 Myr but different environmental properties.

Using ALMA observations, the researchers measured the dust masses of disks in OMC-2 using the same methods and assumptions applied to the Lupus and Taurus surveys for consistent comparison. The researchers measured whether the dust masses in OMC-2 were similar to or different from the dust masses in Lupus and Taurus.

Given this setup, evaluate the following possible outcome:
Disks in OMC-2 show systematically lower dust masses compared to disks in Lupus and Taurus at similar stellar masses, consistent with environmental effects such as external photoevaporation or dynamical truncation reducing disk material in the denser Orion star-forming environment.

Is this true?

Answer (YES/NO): NO